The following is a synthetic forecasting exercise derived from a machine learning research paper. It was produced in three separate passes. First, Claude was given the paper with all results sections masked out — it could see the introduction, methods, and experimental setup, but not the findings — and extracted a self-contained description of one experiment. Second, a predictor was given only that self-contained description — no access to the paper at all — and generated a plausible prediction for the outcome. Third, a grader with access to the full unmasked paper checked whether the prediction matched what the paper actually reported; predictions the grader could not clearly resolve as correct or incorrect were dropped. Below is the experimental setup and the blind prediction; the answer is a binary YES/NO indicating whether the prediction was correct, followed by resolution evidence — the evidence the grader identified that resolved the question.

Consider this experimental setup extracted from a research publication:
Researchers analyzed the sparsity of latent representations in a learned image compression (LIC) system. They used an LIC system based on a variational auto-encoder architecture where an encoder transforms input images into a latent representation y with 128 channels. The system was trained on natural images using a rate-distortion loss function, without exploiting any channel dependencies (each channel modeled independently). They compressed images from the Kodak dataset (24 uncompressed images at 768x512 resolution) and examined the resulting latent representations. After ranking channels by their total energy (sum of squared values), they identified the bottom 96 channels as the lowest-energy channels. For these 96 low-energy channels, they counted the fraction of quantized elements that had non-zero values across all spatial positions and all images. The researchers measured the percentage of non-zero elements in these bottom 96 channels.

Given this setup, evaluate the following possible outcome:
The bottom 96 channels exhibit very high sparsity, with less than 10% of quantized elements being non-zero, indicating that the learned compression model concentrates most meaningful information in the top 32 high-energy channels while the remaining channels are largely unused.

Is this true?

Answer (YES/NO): YES